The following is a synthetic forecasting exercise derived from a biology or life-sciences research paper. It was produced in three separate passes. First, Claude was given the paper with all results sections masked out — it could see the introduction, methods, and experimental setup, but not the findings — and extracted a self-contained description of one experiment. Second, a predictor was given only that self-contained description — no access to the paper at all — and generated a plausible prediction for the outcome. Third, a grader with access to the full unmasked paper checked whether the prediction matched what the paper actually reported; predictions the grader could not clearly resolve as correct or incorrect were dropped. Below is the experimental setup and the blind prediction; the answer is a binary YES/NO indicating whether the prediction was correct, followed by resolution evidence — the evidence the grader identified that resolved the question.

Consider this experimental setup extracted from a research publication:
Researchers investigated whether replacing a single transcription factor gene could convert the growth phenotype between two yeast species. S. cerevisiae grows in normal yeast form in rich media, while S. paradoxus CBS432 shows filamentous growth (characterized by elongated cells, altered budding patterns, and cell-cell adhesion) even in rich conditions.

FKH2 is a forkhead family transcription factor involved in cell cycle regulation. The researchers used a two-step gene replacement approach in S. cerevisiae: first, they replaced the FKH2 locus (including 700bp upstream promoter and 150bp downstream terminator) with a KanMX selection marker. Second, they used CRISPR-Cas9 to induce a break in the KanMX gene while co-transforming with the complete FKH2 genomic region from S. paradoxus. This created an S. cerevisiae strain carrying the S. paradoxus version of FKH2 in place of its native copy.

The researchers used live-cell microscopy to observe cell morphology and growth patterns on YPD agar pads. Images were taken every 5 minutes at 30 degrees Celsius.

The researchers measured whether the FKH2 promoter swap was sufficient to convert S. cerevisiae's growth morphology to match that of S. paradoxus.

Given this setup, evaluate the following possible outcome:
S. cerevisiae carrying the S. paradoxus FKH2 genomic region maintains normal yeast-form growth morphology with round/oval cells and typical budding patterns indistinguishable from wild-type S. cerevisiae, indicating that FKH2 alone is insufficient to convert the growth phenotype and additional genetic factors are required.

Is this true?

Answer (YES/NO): YES